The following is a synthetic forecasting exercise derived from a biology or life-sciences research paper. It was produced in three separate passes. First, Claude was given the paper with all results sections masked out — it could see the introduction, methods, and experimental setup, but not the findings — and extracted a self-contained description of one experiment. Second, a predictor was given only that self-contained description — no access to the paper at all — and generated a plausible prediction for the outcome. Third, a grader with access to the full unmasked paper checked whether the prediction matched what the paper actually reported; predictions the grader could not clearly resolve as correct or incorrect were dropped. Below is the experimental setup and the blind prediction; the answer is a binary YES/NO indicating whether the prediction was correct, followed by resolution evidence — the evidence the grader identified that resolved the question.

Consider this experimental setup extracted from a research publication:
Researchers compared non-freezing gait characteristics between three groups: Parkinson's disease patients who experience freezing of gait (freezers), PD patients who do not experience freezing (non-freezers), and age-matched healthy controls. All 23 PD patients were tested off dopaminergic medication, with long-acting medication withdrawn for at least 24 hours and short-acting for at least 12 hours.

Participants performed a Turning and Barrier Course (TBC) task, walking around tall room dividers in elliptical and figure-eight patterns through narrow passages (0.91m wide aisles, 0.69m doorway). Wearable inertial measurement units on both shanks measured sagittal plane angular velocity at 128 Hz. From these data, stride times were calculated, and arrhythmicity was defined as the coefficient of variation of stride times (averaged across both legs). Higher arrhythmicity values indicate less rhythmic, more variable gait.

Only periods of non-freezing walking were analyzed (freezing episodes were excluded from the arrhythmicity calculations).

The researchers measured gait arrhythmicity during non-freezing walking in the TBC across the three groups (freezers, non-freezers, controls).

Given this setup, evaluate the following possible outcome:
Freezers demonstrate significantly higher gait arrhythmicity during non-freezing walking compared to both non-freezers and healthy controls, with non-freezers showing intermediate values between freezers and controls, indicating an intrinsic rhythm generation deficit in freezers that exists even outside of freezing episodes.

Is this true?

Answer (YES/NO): NO